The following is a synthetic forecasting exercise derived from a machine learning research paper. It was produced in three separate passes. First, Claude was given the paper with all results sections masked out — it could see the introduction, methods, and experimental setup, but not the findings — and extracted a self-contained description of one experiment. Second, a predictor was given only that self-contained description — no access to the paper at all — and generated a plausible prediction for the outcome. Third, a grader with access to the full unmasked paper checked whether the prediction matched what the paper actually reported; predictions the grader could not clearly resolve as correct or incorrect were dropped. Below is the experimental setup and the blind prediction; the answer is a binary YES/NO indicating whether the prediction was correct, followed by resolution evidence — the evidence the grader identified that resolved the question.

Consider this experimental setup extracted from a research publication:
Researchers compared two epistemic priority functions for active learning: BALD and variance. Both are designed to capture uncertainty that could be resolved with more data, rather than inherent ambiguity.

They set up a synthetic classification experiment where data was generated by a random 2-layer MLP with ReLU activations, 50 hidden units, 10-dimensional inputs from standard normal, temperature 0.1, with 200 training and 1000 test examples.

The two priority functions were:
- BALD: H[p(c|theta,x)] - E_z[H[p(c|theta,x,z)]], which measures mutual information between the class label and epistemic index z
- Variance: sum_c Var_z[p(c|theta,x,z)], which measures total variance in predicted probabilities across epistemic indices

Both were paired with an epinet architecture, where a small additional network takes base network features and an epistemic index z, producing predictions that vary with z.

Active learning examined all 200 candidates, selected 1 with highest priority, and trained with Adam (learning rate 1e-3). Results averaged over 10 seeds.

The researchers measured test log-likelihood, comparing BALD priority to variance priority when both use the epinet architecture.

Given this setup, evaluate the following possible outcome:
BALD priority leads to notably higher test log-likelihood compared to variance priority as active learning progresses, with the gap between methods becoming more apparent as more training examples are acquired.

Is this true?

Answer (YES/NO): NO